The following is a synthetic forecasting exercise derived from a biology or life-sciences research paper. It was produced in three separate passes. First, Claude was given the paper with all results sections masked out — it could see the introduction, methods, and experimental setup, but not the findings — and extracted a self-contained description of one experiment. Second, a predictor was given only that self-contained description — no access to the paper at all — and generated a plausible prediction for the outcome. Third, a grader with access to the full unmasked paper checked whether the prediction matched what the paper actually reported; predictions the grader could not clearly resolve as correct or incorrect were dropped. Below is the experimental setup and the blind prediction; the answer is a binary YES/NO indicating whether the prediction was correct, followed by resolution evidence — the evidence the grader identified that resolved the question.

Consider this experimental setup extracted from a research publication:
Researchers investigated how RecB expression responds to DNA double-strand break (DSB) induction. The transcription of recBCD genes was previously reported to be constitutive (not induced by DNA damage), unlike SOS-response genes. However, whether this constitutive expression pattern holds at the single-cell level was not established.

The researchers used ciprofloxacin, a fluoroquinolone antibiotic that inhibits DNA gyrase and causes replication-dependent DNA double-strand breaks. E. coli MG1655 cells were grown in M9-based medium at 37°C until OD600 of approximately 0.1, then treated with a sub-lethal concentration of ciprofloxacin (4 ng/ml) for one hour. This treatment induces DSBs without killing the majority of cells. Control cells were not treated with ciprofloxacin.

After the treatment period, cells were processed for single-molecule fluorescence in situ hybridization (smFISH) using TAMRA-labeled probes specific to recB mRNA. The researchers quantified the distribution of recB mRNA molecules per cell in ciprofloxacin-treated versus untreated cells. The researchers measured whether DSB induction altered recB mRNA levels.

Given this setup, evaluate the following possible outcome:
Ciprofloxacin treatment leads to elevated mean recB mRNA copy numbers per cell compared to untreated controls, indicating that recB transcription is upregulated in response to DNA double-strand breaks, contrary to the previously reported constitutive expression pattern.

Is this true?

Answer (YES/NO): NO